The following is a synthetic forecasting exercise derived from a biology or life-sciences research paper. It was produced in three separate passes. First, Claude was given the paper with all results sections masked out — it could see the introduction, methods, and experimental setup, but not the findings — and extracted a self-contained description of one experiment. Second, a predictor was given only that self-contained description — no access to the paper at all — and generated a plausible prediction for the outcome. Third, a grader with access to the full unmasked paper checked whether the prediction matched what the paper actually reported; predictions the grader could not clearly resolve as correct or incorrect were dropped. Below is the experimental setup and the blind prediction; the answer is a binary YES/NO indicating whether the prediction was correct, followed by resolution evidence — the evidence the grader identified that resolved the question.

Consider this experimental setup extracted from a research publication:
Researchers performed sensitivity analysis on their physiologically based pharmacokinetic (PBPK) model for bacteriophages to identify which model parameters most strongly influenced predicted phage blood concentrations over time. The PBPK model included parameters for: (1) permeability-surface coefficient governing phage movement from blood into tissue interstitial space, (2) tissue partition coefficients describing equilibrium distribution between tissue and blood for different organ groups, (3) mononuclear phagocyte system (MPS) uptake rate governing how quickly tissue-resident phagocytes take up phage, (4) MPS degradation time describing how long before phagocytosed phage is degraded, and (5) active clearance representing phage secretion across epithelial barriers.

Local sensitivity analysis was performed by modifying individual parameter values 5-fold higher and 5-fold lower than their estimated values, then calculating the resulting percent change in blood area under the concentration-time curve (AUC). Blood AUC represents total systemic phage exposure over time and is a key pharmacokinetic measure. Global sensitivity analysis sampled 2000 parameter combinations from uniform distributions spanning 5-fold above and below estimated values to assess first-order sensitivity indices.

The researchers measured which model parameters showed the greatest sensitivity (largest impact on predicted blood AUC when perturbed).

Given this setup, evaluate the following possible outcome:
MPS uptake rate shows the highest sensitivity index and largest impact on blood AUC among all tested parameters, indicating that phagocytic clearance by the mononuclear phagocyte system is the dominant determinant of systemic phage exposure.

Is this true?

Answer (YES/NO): NO